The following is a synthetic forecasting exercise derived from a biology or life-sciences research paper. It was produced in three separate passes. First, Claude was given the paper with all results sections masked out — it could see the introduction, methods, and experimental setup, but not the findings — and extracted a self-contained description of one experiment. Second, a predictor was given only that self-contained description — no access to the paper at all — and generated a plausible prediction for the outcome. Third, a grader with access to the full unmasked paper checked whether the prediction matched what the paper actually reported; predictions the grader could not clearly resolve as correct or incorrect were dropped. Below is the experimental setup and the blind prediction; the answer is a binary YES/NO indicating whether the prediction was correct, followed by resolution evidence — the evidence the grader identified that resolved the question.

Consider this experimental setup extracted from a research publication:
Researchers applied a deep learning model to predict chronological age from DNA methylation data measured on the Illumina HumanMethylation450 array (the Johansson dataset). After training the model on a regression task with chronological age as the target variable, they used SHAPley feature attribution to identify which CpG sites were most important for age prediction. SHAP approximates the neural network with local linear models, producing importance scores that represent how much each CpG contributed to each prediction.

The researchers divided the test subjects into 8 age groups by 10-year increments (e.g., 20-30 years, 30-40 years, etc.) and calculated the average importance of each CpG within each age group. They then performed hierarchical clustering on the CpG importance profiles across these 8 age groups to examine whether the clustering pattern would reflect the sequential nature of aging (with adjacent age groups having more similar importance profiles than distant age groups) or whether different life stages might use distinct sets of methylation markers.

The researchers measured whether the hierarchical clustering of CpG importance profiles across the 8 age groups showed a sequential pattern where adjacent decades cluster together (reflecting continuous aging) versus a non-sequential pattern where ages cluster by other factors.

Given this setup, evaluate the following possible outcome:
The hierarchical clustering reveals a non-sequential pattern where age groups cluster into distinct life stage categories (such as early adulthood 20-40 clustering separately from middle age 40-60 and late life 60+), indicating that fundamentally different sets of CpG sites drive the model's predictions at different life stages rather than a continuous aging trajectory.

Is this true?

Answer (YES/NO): NO